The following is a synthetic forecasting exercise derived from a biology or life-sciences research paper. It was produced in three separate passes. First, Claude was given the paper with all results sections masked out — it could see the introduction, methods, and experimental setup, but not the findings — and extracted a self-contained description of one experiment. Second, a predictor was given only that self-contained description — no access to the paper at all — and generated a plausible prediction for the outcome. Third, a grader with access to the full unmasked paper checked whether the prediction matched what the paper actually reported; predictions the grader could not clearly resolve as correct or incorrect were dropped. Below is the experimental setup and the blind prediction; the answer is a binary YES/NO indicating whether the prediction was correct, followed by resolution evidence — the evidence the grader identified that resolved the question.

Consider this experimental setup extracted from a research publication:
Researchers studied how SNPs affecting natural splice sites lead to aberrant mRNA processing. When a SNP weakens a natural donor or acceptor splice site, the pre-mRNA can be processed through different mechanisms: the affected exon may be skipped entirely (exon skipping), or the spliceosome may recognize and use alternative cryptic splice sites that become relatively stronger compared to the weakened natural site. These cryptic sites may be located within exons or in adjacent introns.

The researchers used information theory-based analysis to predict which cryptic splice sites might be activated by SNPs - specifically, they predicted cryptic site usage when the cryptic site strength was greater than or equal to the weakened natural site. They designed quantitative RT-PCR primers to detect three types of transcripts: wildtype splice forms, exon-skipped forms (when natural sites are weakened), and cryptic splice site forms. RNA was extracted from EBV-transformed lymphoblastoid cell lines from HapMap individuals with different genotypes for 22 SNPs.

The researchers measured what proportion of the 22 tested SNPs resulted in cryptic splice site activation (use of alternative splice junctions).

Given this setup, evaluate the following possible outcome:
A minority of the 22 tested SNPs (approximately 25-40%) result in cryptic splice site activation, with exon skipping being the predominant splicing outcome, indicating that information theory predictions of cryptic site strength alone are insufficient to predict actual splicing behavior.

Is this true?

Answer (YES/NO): NO